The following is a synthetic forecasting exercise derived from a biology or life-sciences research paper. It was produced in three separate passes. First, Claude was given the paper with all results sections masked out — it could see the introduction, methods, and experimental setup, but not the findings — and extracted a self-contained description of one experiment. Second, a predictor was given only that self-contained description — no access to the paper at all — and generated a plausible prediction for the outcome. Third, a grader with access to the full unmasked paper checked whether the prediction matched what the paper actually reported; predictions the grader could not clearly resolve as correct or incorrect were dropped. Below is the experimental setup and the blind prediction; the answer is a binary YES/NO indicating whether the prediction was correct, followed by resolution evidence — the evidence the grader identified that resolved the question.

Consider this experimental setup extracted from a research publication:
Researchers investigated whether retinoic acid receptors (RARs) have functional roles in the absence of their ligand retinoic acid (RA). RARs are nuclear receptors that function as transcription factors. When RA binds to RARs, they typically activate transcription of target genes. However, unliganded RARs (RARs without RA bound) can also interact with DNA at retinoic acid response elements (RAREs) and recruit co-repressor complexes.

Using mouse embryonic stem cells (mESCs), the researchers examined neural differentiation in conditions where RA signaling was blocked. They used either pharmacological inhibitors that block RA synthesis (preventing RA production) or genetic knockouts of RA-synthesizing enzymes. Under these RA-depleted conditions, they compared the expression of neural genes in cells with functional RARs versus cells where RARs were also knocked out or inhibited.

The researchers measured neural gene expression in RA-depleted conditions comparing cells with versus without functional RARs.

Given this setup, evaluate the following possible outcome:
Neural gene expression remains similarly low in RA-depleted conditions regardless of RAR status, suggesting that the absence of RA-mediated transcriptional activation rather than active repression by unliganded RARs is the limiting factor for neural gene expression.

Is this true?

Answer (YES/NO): NO